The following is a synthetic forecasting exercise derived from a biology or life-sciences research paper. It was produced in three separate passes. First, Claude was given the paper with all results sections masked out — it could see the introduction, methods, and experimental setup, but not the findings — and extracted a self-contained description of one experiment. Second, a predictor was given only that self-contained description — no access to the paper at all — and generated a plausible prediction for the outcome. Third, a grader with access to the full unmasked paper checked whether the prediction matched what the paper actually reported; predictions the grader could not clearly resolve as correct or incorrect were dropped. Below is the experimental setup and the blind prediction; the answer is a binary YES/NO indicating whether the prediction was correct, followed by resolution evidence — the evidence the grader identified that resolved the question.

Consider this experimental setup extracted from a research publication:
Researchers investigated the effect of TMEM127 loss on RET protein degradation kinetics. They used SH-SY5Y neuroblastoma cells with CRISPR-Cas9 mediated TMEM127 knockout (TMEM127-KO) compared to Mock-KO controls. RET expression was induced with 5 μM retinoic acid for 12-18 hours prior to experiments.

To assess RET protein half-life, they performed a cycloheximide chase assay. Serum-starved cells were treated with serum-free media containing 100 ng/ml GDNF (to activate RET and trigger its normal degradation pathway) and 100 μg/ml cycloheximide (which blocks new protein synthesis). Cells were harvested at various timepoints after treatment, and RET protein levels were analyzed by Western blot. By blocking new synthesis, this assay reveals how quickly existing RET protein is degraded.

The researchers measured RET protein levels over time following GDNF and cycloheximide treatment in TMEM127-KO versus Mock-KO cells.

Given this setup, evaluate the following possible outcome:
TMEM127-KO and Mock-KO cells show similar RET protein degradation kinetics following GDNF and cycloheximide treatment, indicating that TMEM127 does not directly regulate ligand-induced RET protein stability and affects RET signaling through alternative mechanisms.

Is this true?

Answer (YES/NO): NO